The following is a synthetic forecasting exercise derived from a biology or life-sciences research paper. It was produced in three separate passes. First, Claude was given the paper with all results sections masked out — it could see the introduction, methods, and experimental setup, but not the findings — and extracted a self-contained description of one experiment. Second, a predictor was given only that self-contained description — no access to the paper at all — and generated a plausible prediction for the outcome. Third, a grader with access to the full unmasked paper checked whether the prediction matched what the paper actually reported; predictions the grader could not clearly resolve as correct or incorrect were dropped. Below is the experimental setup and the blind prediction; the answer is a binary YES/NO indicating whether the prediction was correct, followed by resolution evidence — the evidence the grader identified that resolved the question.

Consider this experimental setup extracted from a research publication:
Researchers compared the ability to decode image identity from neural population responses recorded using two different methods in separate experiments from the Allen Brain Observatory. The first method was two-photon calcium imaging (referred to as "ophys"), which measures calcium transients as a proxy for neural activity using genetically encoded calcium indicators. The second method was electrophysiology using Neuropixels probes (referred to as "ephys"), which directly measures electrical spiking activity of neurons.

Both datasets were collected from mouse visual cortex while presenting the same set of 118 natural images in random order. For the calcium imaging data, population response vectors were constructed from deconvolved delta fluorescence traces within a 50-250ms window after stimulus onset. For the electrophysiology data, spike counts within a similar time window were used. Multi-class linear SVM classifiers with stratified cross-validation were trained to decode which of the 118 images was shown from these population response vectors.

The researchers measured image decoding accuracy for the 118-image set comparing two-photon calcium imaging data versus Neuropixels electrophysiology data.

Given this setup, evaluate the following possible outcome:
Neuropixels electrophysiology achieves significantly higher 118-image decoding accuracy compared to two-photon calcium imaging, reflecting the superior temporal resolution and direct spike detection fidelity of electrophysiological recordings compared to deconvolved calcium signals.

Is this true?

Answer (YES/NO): YES